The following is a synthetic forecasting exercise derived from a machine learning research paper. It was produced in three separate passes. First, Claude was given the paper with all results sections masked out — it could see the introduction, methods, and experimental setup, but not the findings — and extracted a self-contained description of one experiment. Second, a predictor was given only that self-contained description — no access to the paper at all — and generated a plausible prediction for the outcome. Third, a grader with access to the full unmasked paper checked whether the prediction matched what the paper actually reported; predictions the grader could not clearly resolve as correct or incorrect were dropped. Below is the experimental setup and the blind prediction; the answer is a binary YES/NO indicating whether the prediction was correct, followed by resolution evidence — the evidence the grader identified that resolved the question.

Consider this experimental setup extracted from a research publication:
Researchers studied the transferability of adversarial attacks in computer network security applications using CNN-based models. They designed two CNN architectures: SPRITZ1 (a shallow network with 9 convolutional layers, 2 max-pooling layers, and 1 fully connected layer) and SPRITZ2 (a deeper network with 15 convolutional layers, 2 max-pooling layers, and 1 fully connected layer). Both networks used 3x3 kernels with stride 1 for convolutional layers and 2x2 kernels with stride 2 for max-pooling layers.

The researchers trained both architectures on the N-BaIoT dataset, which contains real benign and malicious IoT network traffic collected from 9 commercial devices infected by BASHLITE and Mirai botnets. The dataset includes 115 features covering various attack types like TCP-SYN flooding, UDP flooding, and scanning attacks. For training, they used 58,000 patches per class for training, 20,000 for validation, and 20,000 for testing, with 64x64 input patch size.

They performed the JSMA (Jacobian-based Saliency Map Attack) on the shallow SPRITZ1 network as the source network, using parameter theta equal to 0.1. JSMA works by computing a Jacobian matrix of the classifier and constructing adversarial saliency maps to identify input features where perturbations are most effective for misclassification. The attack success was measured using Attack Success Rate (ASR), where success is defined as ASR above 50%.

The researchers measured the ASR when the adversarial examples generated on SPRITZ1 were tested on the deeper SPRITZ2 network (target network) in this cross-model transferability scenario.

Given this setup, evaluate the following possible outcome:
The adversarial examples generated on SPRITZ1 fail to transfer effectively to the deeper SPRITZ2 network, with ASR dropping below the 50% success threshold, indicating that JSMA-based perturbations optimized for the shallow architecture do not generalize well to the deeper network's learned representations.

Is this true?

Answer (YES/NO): NO